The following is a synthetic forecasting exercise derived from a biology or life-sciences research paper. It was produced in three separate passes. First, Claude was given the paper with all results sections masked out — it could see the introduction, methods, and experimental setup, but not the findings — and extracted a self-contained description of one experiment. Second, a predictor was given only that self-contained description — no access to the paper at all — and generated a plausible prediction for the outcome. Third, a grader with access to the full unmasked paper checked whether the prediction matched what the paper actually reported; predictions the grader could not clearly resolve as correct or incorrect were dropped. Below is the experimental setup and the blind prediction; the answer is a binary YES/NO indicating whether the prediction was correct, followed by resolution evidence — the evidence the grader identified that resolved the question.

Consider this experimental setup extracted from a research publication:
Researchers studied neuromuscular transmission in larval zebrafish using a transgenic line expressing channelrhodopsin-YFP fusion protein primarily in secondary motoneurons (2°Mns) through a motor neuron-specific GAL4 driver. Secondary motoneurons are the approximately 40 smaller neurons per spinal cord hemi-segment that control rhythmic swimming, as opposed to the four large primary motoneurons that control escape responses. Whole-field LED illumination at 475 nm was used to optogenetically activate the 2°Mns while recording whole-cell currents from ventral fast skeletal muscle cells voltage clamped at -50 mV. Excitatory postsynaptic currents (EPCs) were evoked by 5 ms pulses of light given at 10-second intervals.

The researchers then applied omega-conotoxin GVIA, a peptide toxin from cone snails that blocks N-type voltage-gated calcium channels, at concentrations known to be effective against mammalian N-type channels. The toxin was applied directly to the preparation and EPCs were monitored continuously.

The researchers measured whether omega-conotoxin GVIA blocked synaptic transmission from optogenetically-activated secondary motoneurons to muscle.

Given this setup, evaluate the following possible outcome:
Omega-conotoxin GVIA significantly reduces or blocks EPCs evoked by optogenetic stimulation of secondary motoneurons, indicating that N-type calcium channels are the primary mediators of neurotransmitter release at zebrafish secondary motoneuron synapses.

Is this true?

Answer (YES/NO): NO